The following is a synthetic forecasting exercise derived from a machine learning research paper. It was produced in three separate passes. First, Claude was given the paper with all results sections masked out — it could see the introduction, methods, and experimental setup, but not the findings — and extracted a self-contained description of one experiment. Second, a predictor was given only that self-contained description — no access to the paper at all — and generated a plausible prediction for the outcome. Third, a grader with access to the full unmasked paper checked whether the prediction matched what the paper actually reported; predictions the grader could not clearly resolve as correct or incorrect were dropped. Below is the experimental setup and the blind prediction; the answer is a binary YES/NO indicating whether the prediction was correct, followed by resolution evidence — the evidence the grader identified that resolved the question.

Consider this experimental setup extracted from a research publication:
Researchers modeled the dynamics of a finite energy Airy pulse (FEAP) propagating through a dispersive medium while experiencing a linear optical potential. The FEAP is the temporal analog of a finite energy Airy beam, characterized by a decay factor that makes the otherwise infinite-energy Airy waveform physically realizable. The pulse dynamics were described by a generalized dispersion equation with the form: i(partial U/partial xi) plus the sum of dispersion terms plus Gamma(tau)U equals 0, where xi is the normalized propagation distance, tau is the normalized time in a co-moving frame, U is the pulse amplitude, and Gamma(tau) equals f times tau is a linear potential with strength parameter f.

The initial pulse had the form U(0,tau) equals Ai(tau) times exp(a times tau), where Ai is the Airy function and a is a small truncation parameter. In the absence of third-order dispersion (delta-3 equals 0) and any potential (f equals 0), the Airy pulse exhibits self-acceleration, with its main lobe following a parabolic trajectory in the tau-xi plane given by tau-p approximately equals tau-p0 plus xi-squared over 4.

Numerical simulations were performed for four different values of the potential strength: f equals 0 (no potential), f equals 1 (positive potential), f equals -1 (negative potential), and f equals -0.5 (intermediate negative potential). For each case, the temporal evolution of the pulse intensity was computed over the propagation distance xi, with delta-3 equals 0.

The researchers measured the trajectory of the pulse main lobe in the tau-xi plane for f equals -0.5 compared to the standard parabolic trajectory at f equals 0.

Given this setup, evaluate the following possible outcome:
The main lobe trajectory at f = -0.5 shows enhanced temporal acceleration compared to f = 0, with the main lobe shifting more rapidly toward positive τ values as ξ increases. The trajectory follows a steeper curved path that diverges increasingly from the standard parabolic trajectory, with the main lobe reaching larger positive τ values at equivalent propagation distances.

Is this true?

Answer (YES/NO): NO